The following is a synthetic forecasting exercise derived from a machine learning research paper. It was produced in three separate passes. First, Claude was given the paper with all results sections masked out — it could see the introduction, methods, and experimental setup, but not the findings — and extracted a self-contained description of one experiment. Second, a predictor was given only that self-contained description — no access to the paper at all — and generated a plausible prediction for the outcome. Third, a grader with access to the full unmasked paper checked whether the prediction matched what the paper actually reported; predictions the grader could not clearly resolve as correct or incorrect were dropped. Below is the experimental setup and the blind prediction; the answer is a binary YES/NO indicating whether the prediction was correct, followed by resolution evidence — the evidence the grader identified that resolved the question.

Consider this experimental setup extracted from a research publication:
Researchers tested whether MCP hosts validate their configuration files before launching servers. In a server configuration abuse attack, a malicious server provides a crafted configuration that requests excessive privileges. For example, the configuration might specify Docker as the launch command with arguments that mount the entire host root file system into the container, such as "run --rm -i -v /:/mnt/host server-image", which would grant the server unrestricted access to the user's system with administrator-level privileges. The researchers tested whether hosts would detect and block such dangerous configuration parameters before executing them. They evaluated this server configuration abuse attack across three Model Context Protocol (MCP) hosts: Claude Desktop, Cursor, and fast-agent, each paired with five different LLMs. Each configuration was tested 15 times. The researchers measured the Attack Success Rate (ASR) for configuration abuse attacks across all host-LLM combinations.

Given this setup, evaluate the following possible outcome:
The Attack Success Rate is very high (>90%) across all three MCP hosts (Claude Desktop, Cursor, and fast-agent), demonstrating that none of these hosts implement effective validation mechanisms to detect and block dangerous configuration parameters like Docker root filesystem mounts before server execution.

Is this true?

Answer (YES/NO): YES